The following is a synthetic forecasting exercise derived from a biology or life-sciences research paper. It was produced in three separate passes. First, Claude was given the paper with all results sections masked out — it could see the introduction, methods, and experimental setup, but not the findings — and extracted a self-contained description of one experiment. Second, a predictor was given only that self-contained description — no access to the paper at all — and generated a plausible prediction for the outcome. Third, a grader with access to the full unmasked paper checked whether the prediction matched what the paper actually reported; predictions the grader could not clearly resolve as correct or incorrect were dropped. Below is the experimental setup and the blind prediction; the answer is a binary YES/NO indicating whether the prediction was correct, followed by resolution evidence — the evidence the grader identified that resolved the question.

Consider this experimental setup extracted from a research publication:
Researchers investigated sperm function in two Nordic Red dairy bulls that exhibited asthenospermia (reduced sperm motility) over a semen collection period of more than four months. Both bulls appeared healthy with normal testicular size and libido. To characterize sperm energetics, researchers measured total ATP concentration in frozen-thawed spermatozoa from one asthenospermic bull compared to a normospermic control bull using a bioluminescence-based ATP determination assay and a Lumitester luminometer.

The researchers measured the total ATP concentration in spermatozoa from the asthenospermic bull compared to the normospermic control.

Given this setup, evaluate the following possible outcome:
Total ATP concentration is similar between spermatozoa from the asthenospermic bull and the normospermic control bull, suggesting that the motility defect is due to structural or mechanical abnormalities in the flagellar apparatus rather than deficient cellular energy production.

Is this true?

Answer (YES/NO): NO